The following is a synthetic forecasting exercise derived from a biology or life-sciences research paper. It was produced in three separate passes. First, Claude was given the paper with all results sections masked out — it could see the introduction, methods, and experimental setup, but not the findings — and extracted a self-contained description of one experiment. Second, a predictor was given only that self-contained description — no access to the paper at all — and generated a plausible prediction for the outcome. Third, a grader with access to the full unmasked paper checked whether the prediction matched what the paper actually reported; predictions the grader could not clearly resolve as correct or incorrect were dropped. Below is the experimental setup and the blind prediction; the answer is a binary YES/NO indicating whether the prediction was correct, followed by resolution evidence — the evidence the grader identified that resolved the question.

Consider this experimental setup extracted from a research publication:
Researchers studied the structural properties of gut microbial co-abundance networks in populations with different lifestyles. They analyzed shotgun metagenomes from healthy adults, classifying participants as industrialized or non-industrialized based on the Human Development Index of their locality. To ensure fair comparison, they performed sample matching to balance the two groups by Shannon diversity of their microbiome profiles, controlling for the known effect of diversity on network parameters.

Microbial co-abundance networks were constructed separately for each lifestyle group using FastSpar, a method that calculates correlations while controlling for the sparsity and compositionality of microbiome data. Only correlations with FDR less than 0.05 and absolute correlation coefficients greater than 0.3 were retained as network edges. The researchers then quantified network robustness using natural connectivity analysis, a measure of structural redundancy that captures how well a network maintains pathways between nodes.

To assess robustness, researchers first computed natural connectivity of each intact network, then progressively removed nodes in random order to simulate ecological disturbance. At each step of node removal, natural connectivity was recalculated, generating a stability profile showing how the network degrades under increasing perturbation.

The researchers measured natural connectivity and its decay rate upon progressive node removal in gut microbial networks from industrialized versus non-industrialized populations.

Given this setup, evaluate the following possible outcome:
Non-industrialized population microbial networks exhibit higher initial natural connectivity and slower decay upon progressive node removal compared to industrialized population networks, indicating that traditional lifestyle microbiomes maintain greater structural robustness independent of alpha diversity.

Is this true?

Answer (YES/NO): YES